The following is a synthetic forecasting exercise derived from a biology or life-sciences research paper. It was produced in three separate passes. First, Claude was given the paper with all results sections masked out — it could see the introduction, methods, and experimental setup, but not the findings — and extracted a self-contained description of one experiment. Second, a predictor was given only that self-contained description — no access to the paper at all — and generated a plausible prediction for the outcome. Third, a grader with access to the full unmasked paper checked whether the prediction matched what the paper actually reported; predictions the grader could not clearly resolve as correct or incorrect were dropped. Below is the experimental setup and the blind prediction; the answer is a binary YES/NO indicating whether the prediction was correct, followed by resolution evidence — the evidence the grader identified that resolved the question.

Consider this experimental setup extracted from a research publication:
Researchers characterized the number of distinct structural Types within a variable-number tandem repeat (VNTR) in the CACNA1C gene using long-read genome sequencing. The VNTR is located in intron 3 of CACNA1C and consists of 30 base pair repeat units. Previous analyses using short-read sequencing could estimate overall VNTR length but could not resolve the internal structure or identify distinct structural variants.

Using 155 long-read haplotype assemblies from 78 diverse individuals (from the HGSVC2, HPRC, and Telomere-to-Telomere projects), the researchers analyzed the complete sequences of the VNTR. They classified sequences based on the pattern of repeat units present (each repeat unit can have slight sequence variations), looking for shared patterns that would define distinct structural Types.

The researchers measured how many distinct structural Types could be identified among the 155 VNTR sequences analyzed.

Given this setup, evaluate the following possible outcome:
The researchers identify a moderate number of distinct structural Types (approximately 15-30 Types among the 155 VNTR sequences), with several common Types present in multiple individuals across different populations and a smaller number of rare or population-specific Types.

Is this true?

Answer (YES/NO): NO